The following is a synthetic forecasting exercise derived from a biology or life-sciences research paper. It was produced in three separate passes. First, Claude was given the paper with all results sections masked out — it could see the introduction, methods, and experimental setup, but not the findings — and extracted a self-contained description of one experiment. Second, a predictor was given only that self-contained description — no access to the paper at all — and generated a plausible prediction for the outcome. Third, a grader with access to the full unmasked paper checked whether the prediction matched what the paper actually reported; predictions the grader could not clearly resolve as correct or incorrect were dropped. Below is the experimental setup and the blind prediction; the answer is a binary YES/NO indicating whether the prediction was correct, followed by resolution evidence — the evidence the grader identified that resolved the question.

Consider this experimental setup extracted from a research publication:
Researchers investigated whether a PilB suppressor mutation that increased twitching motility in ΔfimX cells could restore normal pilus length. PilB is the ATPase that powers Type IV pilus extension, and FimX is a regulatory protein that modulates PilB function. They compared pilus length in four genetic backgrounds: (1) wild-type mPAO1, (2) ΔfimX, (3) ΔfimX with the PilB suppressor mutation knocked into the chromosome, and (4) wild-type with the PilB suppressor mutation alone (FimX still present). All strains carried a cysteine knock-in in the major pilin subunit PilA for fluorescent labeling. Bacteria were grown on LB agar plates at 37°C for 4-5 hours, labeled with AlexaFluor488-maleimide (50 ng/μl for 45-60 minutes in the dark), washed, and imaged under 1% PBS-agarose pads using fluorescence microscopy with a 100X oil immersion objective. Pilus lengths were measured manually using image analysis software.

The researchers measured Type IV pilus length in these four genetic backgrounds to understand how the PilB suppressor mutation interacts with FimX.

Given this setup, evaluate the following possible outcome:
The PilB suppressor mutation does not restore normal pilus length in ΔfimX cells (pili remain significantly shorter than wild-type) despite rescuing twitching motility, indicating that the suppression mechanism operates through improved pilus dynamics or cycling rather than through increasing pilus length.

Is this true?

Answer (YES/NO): NO